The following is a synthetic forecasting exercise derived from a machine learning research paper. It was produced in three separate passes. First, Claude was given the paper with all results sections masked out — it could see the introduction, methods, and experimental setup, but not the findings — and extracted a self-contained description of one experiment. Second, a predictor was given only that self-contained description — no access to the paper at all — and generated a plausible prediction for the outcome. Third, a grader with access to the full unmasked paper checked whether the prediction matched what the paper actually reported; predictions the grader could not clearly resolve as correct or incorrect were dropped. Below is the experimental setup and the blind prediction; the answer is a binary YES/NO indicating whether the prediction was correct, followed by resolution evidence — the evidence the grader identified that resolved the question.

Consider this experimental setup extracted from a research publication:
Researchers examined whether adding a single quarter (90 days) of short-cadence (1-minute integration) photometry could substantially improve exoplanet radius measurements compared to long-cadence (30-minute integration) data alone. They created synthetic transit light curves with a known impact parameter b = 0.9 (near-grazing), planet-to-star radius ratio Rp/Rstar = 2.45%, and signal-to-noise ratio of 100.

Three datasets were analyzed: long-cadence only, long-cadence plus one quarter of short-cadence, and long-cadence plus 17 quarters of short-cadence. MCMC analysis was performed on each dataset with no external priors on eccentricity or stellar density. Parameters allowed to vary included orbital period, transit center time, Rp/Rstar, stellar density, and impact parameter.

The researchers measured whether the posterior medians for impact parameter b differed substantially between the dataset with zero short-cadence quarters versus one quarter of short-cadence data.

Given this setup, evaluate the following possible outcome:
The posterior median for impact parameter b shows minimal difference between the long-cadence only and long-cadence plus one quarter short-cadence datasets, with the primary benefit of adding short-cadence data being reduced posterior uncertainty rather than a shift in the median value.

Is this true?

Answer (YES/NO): NO